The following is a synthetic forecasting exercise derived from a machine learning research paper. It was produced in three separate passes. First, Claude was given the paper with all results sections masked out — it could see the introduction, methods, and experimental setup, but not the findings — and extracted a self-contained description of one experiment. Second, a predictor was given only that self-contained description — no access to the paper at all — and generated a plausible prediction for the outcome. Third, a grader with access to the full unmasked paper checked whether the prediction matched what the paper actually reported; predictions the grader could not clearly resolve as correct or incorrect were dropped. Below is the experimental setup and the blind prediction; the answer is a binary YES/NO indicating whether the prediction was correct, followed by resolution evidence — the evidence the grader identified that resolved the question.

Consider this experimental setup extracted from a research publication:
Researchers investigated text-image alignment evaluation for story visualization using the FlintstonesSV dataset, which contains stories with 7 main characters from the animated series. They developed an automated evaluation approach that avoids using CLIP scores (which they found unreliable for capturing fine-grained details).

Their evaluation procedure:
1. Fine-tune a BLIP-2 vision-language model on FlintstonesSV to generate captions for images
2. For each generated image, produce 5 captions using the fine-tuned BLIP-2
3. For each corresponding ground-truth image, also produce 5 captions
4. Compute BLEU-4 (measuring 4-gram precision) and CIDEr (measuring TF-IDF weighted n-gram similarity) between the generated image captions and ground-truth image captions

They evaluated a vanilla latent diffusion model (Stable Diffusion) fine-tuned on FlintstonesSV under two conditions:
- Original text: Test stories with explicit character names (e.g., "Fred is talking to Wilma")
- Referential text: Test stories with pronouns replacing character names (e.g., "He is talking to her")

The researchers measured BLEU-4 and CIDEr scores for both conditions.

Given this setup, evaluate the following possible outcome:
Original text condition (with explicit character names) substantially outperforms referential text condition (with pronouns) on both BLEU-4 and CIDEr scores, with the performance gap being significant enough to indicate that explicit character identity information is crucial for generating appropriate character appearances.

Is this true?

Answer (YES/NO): YES